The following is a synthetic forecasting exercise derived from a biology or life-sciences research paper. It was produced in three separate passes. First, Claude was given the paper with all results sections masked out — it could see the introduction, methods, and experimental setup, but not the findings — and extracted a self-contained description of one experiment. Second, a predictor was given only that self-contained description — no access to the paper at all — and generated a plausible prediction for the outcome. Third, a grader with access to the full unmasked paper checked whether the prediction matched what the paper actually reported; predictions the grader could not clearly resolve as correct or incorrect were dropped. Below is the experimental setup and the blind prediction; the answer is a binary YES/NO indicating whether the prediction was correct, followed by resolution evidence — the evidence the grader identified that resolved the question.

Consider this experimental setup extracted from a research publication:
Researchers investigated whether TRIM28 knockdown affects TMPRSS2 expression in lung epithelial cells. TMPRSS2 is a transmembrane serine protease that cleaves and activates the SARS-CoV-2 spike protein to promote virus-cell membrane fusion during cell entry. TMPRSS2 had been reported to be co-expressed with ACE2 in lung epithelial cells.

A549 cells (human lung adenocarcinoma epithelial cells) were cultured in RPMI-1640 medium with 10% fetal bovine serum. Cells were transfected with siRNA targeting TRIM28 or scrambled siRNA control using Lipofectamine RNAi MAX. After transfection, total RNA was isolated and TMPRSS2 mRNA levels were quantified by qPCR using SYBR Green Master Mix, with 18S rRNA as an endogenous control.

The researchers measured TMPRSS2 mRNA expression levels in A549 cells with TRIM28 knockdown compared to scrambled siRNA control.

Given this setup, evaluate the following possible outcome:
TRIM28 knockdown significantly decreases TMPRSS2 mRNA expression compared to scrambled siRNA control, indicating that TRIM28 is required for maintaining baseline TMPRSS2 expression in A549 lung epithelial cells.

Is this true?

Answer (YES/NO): NO